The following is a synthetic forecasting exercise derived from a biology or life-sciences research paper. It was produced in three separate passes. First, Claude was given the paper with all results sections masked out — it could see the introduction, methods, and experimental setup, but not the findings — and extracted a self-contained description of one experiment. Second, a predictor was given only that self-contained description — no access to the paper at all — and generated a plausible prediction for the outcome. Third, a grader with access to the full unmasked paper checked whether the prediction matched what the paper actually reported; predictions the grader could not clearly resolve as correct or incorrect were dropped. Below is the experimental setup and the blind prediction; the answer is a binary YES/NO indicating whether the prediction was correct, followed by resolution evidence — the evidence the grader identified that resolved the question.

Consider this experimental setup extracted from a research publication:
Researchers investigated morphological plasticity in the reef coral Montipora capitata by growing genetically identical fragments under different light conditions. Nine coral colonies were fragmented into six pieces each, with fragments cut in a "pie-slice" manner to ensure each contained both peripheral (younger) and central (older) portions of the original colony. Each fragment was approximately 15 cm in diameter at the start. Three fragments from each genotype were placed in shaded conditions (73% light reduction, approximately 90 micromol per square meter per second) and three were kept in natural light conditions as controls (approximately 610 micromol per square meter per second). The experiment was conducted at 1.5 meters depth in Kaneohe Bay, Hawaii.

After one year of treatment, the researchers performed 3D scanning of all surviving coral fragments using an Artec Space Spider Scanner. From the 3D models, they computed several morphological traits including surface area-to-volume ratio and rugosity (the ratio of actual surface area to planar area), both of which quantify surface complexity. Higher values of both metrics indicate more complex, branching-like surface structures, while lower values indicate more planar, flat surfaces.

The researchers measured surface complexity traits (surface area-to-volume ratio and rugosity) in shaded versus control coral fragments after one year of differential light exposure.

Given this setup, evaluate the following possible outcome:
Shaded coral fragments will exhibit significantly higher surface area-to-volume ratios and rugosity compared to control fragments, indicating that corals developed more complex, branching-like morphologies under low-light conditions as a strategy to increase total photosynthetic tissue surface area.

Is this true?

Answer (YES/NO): NO